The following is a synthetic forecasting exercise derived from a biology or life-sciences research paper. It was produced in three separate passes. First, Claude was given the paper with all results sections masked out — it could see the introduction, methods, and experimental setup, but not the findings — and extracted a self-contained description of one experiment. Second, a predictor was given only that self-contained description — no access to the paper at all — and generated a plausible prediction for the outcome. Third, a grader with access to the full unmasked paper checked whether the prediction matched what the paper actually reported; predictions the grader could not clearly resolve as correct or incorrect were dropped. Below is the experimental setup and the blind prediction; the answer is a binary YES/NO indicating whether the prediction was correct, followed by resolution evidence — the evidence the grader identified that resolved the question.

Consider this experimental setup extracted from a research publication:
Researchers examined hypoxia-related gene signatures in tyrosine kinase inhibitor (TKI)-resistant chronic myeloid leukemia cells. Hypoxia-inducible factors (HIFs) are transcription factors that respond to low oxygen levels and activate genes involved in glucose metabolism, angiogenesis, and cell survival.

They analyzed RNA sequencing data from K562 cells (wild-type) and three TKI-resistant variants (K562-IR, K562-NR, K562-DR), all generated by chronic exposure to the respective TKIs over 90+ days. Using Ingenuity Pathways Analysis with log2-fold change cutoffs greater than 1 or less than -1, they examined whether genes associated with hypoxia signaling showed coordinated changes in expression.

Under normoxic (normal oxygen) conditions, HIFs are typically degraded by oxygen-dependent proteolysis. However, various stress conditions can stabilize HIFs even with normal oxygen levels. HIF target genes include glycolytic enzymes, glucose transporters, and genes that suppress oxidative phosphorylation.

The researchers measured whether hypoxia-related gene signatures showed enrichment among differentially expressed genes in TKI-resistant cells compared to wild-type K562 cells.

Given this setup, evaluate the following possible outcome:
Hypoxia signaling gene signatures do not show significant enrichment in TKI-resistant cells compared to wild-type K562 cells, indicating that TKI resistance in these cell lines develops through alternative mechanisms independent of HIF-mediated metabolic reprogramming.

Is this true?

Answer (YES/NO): NO